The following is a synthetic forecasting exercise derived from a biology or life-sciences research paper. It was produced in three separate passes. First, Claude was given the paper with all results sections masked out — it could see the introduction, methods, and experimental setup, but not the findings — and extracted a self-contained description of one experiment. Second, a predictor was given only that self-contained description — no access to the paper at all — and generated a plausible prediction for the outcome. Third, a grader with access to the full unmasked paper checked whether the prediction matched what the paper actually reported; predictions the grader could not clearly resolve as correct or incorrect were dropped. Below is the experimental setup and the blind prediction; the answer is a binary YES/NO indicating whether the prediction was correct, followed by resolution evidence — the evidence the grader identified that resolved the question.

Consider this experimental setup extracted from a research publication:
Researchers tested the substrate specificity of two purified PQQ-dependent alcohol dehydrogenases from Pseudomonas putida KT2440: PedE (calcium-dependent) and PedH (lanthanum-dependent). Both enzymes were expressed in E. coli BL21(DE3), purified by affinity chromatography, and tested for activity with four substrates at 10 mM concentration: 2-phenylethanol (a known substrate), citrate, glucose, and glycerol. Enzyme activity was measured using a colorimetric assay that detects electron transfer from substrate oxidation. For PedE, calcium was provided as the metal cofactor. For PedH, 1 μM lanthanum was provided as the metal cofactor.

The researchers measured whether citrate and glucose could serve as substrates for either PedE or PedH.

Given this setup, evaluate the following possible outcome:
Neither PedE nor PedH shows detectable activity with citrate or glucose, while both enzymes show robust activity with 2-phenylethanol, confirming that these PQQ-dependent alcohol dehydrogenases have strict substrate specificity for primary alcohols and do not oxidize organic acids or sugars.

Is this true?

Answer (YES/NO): YES